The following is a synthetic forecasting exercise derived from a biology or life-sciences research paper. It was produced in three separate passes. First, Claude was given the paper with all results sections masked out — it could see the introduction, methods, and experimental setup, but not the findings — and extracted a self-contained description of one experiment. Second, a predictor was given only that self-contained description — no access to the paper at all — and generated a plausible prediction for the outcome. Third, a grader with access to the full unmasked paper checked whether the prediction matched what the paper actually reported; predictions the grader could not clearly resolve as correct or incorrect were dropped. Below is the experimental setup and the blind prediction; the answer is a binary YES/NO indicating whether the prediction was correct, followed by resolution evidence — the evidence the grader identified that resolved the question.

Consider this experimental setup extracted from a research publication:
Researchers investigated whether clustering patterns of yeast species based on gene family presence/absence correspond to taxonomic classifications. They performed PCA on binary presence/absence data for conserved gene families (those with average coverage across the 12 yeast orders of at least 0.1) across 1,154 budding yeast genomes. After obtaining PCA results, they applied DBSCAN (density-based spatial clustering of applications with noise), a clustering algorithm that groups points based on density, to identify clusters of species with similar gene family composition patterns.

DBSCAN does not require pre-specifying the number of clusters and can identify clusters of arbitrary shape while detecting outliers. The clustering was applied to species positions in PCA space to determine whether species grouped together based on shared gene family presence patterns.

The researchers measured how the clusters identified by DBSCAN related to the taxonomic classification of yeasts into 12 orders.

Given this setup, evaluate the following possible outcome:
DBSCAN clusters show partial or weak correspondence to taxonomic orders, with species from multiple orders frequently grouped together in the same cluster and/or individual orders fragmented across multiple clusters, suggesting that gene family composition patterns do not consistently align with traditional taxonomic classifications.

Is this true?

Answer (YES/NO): NO